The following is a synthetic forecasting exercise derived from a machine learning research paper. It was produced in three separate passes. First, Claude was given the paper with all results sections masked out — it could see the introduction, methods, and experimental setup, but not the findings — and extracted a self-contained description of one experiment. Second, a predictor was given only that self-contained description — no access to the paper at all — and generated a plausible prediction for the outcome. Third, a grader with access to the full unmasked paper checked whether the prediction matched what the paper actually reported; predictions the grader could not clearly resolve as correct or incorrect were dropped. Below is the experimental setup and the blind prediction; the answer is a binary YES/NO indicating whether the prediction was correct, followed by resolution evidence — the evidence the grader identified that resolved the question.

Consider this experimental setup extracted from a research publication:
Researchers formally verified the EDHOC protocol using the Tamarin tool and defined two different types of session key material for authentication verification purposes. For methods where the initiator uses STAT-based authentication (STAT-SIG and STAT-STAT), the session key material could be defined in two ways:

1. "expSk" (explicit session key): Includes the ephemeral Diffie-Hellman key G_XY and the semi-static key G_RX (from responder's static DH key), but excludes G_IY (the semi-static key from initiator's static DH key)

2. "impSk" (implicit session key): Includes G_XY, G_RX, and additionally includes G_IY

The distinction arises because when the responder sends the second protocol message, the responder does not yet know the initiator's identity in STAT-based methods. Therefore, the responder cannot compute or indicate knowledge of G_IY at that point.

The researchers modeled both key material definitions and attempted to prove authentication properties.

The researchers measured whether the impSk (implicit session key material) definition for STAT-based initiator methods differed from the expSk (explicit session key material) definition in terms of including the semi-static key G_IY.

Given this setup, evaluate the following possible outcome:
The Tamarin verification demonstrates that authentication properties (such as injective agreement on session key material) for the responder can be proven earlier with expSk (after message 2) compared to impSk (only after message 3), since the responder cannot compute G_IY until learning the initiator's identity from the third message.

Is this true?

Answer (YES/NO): NO